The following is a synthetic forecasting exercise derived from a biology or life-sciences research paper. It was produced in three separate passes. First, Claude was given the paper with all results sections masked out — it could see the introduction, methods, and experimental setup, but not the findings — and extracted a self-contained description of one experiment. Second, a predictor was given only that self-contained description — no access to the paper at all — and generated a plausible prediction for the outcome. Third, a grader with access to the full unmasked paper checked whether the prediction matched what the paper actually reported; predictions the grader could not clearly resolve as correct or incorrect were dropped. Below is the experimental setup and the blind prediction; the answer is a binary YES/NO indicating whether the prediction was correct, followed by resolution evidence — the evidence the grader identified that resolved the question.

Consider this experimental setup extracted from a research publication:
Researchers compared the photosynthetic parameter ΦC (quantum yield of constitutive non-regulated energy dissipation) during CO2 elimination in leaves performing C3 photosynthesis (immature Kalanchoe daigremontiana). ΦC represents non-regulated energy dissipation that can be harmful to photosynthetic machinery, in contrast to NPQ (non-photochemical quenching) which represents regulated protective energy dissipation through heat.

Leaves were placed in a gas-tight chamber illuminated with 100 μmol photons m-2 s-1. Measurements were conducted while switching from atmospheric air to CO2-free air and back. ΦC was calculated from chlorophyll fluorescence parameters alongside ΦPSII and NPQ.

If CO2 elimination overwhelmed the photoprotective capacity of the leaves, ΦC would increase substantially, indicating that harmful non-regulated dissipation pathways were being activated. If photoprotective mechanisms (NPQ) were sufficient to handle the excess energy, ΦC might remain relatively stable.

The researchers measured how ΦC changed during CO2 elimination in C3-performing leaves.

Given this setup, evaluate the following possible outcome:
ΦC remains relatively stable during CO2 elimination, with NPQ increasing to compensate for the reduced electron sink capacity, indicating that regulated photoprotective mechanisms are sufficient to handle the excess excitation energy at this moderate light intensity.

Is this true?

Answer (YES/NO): YES